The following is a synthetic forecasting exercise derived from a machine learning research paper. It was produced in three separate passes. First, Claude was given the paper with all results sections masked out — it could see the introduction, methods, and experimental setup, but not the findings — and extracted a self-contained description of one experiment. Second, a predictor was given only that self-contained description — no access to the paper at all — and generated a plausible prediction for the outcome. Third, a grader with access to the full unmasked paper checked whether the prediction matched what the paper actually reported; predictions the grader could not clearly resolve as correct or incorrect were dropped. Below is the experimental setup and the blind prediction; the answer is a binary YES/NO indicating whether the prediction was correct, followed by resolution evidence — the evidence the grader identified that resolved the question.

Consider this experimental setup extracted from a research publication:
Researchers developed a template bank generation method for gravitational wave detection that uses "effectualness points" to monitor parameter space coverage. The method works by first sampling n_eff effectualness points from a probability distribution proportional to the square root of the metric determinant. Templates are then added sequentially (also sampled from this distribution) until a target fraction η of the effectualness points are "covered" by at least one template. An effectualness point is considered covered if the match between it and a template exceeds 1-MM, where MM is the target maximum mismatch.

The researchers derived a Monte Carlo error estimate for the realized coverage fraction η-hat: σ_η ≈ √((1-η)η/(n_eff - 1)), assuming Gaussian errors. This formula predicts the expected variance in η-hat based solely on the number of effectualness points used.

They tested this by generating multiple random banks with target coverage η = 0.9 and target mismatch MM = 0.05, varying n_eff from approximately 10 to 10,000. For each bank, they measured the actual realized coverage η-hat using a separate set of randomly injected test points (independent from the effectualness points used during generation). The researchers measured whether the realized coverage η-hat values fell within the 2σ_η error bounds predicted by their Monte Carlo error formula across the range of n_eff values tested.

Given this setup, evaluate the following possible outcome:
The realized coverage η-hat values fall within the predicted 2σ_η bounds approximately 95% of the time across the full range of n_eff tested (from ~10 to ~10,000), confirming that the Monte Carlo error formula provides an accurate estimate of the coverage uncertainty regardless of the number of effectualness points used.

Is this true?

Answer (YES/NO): NO